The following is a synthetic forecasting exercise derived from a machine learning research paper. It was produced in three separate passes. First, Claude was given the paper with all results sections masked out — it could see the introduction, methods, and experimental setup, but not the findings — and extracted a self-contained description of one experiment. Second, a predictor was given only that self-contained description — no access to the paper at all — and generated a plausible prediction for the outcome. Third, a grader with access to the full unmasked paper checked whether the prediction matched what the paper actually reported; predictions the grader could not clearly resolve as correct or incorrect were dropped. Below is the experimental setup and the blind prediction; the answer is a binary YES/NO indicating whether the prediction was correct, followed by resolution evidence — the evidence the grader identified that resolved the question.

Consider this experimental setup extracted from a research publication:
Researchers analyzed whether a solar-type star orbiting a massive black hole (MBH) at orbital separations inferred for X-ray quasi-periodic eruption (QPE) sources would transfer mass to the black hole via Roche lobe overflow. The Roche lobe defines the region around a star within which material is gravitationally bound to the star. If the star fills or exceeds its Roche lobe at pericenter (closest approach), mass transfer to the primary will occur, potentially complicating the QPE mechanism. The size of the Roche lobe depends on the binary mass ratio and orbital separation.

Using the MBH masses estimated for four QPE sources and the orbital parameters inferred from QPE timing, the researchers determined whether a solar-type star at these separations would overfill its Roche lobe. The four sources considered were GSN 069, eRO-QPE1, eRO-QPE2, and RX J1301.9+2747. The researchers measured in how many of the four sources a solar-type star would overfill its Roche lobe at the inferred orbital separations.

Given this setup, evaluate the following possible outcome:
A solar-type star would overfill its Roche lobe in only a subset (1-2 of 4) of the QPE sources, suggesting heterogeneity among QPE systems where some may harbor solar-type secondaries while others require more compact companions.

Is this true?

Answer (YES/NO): NO